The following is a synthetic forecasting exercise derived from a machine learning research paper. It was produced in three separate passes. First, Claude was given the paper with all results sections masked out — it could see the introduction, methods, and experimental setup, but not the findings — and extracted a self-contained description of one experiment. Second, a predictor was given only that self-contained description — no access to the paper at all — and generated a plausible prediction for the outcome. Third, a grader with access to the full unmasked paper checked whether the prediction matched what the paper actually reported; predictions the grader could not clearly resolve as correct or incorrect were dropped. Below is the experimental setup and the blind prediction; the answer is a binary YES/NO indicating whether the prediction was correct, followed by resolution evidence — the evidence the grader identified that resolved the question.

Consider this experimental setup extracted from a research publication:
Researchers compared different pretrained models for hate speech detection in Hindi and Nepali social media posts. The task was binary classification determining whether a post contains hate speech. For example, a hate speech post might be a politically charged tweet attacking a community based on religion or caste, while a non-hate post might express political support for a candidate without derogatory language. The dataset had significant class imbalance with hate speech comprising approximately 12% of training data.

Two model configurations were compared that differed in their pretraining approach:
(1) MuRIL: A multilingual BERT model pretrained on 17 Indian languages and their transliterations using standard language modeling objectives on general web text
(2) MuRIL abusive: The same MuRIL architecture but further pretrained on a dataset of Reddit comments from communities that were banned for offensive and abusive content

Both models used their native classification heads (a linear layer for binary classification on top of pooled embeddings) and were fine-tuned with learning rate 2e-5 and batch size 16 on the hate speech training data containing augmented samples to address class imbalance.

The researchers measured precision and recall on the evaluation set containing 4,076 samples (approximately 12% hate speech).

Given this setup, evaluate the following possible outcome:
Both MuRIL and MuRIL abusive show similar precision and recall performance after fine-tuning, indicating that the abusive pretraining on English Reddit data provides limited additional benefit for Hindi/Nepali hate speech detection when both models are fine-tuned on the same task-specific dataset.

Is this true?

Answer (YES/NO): NO